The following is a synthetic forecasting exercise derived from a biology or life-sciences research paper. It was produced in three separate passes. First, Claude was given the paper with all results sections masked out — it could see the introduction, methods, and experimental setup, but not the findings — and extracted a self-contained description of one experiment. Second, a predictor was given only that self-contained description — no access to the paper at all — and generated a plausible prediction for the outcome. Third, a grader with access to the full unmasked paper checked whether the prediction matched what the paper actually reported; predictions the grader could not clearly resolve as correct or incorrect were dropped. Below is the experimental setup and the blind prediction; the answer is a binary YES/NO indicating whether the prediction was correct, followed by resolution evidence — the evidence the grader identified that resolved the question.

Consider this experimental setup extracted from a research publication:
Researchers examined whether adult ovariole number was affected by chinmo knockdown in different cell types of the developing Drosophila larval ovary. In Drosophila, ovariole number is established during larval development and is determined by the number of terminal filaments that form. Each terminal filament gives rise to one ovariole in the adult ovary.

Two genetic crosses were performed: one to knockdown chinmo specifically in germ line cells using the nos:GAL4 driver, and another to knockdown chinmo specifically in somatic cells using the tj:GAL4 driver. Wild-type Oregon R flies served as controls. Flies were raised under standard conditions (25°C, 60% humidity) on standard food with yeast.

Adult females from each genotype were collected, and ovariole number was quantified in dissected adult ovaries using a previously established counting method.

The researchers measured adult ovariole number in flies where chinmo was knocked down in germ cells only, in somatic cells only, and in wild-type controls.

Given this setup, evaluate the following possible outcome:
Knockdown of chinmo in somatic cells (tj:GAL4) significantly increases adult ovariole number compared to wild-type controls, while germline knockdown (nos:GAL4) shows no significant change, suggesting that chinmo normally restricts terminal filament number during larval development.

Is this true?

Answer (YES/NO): NO